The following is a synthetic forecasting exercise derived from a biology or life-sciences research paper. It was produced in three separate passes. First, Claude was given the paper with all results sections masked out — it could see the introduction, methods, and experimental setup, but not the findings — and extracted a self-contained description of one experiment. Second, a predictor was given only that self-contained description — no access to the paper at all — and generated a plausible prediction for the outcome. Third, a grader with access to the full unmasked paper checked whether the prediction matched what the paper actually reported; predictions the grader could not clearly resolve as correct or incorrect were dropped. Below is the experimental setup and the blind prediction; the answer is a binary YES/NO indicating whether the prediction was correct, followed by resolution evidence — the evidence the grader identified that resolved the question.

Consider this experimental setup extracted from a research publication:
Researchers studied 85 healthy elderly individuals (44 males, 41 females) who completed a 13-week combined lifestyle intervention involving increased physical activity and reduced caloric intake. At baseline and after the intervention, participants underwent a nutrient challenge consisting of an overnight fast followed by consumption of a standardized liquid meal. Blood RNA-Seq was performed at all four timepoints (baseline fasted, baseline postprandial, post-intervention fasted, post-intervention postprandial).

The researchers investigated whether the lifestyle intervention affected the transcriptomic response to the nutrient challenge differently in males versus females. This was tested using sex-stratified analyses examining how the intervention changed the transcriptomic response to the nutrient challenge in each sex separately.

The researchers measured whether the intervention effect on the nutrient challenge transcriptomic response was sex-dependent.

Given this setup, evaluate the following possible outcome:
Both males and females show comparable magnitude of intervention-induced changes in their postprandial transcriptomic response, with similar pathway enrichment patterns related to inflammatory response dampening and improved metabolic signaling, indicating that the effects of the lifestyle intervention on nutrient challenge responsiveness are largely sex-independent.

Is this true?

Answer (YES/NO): NO